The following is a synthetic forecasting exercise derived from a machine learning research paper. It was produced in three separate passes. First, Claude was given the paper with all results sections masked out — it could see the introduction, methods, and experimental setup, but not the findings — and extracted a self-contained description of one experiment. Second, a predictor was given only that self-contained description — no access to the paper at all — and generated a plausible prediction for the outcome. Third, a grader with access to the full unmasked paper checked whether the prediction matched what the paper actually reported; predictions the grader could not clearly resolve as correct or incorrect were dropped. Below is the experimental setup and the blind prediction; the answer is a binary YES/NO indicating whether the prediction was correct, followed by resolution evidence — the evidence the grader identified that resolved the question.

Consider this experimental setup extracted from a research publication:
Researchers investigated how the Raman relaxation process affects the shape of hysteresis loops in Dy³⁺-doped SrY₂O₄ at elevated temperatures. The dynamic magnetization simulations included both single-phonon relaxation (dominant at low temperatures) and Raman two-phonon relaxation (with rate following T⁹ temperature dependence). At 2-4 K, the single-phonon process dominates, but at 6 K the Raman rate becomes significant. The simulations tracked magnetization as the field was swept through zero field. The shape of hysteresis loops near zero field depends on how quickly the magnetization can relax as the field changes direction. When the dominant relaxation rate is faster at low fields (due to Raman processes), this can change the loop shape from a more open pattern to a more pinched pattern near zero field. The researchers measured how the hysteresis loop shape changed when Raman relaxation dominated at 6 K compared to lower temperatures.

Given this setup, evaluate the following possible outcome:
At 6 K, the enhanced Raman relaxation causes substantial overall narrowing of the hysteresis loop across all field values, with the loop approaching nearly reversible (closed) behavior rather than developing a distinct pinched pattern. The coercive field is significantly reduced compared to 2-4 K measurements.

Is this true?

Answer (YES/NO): NO